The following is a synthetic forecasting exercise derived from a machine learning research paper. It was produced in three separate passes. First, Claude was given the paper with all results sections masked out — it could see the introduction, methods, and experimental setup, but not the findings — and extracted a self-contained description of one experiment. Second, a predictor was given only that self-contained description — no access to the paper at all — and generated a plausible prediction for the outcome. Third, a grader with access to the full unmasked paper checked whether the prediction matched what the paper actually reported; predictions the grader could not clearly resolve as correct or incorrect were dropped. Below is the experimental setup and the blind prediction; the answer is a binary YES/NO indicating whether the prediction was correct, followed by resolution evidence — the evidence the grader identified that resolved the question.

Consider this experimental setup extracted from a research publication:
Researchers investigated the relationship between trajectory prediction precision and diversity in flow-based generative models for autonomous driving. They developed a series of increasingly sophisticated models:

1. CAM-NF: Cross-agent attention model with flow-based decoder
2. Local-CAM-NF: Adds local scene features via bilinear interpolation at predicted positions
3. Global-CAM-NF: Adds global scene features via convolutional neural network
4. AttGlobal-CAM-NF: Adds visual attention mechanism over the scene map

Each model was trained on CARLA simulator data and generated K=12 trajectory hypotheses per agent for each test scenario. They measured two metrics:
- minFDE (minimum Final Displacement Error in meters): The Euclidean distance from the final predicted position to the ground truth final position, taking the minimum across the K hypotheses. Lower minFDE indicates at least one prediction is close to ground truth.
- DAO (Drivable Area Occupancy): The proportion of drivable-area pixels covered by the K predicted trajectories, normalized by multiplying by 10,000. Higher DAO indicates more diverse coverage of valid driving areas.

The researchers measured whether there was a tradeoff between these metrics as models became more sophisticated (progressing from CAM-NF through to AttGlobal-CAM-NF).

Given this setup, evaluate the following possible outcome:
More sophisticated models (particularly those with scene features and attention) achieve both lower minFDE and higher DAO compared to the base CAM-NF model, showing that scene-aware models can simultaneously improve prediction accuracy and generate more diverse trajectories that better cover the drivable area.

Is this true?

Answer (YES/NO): NO